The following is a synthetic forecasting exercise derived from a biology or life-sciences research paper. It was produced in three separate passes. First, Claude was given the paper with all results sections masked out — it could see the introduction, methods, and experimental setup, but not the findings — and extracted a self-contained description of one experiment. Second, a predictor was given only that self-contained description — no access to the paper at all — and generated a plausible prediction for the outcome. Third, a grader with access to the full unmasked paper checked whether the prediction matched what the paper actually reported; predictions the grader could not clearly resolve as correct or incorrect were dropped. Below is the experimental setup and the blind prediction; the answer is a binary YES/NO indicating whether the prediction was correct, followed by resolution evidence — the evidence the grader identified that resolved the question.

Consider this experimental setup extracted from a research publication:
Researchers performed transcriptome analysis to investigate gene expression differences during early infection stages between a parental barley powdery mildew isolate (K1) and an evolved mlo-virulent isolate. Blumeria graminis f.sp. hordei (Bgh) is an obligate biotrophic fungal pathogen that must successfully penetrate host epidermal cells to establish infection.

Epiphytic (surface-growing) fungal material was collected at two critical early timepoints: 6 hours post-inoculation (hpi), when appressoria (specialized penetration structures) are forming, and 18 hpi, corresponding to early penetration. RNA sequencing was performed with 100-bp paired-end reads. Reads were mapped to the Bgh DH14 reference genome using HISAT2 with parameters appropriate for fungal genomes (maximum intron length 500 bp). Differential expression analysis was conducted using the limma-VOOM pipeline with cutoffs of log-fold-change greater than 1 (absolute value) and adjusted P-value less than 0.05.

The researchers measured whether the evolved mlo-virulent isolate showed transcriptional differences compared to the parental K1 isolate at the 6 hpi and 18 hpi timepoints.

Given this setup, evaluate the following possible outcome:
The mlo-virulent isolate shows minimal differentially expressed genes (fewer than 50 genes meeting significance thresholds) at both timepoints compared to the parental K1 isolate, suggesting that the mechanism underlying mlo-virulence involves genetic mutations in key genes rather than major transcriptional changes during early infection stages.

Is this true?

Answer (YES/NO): NO